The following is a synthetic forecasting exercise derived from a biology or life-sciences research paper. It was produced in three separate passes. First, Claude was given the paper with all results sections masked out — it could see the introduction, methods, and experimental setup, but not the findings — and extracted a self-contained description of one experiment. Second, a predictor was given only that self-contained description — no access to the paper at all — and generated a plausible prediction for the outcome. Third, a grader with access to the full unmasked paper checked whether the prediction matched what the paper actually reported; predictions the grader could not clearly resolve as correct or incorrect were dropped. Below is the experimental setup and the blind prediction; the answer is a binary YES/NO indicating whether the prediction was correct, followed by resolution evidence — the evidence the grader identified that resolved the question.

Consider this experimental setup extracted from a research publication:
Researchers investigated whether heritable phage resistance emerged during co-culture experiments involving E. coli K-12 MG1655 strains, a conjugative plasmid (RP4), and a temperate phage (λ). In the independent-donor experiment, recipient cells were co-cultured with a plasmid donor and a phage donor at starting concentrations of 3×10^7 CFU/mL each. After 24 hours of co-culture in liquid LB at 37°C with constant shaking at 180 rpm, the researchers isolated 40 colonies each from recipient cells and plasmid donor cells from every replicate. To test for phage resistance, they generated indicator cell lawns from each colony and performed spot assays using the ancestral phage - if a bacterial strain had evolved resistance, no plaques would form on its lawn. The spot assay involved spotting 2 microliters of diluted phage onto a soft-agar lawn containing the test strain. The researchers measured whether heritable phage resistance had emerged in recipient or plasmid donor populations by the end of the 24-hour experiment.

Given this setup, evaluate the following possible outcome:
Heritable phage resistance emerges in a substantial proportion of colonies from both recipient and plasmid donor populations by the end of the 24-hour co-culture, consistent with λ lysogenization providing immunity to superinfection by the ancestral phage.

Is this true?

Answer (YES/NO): NO